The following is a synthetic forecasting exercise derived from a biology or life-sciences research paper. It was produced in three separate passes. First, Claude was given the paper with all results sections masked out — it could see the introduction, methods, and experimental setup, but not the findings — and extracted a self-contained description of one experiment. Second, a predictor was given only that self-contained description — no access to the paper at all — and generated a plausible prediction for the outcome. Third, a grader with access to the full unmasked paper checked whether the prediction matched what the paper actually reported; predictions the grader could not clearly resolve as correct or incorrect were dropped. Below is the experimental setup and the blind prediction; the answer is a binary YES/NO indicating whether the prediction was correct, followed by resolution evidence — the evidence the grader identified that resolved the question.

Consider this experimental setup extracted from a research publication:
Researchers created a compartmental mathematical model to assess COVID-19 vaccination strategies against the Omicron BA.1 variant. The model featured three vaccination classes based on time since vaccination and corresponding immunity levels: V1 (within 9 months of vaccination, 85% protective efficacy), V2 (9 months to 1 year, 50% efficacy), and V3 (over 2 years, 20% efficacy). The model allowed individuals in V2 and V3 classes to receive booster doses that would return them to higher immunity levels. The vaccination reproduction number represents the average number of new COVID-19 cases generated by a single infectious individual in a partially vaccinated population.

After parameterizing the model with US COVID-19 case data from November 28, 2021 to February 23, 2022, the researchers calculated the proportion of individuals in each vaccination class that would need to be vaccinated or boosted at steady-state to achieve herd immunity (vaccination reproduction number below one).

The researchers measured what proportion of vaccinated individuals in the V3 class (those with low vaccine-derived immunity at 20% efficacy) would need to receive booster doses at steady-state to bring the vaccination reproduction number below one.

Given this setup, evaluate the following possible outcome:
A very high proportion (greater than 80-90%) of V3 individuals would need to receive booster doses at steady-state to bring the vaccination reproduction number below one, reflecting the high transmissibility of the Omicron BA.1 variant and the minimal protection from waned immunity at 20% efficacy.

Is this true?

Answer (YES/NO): NO